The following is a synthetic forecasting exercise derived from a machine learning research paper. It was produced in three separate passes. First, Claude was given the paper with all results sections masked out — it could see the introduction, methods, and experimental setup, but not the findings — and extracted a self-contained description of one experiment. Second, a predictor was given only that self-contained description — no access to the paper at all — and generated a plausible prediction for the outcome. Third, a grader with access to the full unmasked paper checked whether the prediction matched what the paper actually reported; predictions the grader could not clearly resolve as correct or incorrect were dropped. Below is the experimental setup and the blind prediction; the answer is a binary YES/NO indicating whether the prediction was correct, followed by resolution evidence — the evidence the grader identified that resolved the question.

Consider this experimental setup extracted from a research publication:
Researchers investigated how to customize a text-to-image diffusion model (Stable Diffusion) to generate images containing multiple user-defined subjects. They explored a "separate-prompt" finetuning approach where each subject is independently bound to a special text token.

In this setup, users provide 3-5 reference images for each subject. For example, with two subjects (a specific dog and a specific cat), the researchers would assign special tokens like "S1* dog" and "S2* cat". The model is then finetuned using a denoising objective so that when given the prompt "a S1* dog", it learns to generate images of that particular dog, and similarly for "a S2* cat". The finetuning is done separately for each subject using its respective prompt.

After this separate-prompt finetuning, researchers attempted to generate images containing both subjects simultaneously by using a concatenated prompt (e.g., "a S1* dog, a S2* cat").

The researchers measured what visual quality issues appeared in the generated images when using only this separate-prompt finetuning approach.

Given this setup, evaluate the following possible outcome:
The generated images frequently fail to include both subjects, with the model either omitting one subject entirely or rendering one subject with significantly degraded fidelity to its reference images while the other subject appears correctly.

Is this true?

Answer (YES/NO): YES